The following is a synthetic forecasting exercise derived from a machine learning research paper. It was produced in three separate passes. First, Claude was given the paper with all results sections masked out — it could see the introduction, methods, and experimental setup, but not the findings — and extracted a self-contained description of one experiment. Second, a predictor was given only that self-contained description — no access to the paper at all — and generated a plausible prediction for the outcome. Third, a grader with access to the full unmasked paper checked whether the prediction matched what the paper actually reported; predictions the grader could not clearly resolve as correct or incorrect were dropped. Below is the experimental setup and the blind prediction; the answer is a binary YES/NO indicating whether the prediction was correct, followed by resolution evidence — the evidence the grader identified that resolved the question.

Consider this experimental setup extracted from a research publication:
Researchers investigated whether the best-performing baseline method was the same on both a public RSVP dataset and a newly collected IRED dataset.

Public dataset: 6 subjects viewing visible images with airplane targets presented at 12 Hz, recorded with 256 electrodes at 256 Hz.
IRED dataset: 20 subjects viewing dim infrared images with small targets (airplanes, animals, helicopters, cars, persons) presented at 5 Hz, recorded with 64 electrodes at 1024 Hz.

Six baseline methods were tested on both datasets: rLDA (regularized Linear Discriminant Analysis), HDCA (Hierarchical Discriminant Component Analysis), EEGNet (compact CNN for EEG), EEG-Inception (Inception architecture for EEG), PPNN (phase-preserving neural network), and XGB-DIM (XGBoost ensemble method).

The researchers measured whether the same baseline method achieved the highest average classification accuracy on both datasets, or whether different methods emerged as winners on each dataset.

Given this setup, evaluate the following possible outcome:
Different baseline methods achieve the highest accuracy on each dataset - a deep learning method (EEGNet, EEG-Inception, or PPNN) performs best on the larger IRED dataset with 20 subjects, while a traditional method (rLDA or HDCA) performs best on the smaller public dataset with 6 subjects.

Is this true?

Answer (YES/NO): NO